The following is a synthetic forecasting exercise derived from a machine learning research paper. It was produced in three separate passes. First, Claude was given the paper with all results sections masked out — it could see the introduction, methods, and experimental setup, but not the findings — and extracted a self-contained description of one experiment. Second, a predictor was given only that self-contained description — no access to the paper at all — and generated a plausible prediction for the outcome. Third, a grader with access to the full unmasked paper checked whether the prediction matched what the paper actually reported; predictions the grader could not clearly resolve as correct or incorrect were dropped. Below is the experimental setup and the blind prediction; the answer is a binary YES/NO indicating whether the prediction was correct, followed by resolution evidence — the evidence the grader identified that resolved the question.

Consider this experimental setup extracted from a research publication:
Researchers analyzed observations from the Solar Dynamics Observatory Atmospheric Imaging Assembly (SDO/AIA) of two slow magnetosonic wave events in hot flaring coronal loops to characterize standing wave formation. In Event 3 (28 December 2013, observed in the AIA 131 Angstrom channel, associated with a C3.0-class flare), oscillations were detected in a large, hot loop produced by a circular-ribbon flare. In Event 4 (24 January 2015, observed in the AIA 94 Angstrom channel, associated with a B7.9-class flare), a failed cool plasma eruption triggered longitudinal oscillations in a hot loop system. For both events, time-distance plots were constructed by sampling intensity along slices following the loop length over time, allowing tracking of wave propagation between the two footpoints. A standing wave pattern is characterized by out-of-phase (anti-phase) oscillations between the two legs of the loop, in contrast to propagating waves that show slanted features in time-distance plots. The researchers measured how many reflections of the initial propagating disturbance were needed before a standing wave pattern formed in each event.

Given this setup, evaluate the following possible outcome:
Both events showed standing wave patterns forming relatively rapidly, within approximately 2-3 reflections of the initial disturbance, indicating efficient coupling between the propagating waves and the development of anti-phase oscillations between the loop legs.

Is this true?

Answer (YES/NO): YES